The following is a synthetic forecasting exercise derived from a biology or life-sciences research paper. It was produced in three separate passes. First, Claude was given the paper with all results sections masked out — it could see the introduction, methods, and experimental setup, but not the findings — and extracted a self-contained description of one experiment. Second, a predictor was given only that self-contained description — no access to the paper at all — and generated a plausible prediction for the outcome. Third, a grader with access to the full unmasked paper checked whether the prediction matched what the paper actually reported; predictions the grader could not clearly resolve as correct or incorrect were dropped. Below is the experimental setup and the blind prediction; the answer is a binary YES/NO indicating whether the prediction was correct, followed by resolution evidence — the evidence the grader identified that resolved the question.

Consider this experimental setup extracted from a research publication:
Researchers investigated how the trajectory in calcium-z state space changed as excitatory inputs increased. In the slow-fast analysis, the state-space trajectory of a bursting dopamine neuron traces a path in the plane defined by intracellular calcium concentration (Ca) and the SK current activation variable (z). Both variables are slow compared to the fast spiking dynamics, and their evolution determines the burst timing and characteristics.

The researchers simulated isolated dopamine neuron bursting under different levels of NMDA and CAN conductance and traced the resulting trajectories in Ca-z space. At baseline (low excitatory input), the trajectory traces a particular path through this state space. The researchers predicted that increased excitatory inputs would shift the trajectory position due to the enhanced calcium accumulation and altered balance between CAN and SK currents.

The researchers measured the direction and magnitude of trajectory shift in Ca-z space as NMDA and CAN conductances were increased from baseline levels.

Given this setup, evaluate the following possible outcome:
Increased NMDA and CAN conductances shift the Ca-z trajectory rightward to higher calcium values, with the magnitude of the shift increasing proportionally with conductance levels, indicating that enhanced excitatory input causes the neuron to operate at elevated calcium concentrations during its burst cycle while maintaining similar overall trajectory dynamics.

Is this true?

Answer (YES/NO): NO